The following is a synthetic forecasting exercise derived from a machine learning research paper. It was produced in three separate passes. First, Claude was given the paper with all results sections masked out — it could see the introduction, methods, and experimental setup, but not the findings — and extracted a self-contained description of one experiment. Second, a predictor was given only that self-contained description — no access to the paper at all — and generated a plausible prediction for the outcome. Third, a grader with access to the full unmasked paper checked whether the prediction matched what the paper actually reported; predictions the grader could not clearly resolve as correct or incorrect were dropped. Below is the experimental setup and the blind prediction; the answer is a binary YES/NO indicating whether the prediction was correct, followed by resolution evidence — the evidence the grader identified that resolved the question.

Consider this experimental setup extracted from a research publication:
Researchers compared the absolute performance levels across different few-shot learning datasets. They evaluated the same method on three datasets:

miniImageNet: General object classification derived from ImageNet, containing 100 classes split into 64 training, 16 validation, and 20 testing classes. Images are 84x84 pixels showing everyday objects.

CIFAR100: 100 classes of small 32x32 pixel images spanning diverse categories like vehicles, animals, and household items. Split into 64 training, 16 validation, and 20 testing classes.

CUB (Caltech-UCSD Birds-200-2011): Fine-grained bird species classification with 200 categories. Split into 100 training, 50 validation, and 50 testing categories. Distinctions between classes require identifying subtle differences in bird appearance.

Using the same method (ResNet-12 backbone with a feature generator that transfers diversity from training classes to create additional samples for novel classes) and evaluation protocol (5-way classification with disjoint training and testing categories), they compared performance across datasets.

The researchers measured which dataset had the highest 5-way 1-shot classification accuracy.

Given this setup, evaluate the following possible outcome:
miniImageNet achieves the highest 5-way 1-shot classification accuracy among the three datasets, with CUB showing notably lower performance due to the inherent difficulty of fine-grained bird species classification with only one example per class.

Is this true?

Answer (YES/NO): NO